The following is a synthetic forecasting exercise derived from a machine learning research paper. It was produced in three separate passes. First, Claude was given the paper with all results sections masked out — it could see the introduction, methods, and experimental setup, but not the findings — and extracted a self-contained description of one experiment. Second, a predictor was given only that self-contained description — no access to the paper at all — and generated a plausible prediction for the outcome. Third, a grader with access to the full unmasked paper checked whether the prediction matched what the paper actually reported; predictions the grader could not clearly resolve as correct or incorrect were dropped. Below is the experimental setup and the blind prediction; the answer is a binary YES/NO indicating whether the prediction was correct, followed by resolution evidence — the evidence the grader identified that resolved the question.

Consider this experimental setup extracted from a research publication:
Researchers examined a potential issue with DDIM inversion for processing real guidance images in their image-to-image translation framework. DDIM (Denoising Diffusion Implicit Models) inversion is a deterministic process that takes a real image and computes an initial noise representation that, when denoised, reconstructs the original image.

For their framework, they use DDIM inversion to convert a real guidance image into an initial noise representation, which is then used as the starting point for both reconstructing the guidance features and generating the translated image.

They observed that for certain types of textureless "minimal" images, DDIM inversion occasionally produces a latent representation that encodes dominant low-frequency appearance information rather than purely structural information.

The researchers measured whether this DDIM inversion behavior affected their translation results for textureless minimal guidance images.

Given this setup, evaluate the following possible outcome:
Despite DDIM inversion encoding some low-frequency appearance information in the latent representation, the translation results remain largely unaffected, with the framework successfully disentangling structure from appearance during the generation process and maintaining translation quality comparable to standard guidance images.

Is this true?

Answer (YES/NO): NO